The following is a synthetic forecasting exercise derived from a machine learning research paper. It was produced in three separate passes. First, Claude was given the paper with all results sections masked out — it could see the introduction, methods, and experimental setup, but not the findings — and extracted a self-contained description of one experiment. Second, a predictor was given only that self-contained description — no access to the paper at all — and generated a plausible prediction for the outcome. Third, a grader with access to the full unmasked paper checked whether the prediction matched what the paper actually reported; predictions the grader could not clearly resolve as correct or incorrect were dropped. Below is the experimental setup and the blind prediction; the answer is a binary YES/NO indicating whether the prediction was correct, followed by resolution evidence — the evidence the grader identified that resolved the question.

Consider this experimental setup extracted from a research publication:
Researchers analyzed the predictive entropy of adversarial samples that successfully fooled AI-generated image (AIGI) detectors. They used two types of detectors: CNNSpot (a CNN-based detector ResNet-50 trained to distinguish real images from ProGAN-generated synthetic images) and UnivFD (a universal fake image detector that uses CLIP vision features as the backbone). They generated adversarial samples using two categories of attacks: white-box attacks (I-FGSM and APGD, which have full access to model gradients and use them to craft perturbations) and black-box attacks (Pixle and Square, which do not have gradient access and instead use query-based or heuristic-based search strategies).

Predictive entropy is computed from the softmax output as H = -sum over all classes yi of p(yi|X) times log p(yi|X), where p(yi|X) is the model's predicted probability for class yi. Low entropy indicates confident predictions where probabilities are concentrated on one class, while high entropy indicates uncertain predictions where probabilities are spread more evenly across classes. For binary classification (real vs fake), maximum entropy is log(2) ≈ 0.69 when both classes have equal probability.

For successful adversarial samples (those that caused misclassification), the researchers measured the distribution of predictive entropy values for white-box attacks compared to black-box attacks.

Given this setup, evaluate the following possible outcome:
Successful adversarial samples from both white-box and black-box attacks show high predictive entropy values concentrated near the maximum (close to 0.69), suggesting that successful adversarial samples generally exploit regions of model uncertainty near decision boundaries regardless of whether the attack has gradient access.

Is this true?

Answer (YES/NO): NO